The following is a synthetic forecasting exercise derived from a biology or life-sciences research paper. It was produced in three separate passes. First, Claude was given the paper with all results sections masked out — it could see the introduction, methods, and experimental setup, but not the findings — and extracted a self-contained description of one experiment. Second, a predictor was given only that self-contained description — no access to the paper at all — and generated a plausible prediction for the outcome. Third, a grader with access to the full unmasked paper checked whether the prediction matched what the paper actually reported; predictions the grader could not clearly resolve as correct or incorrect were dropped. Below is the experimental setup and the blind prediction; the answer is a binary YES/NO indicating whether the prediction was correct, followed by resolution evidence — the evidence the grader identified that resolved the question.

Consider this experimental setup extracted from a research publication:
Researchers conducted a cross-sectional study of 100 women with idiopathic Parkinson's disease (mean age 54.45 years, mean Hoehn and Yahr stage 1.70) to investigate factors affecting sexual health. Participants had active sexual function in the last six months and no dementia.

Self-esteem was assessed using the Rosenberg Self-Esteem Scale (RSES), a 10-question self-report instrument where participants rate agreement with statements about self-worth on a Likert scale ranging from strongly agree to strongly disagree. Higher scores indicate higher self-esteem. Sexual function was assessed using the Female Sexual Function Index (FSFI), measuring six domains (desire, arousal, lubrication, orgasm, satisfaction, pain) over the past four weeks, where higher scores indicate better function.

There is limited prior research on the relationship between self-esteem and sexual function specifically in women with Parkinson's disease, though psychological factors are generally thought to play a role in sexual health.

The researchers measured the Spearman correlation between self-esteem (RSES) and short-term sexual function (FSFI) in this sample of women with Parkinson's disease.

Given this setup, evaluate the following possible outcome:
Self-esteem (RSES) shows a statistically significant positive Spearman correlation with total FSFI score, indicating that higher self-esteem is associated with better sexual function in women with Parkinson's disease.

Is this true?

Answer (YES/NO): YES